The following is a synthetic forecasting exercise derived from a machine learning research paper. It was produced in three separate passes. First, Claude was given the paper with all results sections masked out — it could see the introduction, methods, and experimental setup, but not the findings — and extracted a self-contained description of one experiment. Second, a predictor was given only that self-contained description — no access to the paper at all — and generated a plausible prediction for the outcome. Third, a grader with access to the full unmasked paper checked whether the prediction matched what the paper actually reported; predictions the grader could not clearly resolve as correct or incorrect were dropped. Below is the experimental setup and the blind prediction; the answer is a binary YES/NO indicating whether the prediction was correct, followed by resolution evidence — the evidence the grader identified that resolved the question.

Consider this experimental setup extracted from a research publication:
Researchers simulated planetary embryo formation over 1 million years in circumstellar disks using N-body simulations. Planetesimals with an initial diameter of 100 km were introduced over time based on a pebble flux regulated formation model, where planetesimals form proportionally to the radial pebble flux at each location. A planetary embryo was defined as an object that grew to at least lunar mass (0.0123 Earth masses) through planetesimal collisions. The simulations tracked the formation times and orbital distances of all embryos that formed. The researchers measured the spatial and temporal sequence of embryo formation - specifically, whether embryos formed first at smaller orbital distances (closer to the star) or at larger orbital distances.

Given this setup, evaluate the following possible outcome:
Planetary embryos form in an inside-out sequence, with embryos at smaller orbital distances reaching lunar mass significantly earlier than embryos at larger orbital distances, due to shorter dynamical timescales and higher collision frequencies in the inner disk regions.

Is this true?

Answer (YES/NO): YES